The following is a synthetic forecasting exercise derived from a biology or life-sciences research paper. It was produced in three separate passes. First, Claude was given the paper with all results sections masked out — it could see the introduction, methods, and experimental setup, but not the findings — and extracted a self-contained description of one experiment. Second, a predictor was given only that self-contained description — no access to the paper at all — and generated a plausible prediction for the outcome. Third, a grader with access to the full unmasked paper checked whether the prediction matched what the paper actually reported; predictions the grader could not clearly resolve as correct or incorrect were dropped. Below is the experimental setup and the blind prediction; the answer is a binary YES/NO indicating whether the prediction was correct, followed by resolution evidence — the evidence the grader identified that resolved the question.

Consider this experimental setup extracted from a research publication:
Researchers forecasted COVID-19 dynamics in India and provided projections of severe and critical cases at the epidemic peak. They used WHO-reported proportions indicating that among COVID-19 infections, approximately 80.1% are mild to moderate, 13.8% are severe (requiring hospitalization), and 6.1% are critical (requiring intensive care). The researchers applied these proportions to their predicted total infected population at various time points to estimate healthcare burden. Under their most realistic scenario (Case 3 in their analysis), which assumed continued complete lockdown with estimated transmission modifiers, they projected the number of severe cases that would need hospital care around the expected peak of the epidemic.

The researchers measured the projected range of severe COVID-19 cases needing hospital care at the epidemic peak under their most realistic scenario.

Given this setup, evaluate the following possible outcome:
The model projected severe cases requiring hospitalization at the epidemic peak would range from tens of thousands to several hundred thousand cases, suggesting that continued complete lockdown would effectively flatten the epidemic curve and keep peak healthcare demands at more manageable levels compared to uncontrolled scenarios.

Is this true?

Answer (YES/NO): NO